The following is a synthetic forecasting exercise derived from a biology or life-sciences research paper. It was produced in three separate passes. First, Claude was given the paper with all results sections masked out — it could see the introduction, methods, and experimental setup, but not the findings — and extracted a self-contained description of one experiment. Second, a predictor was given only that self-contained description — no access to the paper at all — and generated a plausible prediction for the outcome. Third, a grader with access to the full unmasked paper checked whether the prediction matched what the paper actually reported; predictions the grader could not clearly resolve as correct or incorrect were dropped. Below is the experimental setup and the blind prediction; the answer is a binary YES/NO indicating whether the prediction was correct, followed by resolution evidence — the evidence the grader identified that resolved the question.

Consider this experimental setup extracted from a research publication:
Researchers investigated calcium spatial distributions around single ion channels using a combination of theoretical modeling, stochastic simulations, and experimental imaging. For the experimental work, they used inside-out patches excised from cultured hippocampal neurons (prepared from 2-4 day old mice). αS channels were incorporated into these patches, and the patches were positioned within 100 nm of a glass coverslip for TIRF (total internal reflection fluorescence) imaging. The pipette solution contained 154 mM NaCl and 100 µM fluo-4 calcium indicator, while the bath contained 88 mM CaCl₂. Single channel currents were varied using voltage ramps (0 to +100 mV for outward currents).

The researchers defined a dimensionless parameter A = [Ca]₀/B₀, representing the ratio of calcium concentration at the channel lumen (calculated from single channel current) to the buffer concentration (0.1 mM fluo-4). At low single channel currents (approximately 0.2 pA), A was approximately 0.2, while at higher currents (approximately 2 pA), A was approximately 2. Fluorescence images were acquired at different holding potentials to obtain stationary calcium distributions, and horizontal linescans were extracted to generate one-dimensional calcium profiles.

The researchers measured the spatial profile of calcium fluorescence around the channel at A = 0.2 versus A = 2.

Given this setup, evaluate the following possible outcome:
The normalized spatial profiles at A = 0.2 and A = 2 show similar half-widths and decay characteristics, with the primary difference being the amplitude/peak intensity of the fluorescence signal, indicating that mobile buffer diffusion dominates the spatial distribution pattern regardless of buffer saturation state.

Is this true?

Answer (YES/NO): NO